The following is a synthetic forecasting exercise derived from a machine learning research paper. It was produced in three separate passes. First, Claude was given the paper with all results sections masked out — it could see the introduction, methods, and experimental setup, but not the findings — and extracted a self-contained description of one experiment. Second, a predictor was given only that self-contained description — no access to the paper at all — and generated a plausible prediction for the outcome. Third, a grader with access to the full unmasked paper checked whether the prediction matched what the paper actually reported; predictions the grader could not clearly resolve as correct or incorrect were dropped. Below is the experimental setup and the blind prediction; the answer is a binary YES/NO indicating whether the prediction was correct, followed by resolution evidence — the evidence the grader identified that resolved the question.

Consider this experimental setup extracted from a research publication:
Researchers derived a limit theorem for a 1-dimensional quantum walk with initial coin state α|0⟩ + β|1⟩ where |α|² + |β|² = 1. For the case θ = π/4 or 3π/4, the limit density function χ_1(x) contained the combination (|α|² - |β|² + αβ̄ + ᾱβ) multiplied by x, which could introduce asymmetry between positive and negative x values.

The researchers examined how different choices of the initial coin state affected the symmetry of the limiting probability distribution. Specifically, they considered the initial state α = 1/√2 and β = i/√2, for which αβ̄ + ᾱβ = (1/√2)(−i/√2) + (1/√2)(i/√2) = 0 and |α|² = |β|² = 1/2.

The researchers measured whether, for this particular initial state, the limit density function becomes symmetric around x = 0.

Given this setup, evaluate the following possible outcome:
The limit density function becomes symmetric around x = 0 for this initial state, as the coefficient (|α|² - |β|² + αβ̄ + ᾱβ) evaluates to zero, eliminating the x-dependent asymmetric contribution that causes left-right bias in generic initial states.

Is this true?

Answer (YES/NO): YES